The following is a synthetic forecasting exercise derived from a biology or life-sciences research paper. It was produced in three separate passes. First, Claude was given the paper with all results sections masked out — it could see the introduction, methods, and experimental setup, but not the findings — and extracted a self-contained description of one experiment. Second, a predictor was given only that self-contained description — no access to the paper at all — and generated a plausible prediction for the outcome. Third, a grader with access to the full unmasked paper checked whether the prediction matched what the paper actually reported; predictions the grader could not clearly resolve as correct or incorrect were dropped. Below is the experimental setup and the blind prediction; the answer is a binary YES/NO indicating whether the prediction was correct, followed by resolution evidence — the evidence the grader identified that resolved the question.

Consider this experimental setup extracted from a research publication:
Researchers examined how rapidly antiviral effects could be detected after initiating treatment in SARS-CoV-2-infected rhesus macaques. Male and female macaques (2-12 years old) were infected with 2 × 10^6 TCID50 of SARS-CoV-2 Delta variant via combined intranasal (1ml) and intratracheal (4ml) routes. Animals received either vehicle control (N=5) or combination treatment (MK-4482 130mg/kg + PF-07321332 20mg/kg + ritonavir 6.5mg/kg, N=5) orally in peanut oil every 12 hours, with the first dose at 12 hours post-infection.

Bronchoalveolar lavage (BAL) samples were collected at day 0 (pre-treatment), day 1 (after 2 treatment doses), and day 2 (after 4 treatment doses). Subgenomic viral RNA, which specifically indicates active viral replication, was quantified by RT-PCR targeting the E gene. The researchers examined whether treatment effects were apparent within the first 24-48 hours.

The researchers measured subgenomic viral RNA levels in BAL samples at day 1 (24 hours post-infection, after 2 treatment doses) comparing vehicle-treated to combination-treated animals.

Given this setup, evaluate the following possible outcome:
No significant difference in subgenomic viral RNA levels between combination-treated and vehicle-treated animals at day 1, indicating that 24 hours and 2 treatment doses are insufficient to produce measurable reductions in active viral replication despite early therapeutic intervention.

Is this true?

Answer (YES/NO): NO